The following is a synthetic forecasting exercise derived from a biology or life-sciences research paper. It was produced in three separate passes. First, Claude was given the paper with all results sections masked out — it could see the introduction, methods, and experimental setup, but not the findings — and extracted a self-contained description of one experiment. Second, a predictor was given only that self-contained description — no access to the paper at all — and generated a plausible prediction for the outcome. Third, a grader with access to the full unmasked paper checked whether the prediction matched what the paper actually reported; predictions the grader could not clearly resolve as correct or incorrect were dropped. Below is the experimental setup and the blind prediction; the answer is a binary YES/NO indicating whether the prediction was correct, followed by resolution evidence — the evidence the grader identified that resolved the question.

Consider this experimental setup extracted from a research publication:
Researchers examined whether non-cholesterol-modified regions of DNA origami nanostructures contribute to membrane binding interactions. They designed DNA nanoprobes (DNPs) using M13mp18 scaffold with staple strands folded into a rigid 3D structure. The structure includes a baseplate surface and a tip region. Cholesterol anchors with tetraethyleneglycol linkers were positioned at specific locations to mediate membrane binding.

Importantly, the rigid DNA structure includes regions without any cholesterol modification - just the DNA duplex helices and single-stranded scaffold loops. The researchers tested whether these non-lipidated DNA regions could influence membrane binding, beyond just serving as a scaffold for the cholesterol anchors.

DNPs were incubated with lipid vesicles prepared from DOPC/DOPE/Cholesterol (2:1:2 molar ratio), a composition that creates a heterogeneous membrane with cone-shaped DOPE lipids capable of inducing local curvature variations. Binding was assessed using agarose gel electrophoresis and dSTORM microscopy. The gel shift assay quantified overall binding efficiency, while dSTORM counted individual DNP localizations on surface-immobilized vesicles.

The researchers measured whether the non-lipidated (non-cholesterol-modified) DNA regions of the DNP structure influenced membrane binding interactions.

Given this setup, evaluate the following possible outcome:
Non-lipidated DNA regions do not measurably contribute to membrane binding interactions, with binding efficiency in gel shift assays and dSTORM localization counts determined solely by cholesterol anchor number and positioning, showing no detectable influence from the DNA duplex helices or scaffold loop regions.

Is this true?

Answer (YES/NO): NO